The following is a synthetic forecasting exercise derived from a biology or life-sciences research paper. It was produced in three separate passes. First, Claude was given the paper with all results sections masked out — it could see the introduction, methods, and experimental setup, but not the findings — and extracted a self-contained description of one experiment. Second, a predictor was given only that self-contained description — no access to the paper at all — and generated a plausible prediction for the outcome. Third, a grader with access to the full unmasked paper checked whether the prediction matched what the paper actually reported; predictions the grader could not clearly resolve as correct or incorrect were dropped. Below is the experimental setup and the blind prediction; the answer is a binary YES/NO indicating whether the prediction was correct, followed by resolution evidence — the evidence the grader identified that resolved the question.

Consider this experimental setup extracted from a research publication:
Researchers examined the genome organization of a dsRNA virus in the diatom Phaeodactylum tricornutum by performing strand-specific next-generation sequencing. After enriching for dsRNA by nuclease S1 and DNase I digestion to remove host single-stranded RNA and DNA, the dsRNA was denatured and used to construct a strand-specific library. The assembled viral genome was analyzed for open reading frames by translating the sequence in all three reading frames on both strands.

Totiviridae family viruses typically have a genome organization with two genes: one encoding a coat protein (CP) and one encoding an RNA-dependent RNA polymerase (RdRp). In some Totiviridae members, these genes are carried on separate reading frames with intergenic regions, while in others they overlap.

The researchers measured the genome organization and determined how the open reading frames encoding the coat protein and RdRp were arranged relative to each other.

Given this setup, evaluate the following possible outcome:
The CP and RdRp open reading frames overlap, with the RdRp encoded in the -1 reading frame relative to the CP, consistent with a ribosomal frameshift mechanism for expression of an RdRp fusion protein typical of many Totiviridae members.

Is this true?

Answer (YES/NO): NO